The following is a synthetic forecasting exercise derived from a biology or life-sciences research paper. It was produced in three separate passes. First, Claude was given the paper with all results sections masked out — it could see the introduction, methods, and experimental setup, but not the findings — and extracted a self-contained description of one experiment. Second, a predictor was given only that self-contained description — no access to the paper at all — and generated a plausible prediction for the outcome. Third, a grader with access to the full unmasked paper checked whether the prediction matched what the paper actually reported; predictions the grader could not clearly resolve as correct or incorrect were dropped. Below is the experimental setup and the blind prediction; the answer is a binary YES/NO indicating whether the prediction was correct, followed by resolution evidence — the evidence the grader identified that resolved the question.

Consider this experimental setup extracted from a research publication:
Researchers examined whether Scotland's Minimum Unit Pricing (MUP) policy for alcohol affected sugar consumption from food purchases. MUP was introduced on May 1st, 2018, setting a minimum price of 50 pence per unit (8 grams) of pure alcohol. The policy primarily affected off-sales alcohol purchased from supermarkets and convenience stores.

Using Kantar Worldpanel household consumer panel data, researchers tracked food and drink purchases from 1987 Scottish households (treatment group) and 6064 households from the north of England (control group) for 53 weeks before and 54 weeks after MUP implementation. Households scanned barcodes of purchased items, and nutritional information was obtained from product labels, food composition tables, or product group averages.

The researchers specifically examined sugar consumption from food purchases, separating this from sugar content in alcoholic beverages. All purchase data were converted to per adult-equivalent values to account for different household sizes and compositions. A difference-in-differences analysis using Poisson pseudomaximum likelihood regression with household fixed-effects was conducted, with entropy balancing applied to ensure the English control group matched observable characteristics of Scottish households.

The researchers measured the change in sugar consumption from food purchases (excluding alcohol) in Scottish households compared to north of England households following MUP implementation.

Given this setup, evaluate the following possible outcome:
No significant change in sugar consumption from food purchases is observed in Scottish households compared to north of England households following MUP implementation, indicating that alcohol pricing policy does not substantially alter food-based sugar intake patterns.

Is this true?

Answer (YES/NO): NO